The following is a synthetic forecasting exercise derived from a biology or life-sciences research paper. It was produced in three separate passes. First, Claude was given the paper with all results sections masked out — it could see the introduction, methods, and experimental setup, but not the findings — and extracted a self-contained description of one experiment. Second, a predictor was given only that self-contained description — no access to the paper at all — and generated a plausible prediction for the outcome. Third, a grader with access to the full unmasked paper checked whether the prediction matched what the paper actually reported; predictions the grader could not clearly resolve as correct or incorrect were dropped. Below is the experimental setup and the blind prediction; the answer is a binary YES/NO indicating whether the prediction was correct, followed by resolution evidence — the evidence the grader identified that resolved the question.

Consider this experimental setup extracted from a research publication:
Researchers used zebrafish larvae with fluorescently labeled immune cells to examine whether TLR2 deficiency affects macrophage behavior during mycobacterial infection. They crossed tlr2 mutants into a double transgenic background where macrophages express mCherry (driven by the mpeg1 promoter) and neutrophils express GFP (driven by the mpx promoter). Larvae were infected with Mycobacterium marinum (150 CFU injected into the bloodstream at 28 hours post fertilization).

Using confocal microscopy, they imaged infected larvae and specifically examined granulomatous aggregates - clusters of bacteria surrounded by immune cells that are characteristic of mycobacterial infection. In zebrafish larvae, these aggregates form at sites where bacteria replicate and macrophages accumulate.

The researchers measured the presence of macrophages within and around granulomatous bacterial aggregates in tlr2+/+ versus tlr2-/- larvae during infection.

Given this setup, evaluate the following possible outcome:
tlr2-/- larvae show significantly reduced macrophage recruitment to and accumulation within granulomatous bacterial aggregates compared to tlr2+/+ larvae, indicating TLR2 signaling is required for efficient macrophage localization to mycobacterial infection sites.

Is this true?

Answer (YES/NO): YES